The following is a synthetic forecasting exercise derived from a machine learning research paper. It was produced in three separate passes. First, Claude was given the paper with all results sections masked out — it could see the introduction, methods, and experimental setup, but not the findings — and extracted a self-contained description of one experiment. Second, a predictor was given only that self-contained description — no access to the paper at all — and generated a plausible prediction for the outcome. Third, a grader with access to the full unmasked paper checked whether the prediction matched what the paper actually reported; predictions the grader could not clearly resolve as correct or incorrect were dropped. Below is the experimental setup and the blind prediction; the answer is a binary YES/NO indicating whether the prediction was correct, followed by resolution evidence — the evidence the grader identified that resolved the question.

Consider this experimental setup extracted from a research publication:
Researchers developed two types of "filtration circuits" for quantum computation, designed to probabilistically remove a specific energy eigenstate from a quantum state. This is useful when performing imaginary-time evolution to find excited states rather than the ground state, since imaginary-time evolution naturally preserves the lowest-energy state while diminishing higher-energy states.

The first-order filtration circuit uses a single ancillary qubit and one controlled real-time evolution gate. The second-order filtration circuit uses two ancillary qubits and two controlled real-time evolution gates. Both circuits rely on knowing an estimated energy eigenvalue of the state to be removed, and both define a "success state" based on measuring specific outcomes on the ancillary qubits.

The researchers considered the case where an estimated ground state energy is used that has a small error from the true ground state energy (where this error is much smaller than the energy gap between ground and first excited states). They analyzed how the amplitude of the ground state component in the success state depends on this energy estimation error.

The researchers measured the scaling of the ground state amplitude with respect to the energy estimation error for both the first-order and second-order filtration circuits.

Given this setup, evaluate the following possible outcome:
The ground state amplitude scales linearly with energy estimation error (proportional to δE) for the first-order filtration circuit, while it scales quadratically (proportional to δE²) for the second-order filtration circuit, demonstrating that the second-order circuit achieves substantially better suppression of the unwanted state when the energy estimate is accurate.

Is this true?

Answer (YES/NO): YES